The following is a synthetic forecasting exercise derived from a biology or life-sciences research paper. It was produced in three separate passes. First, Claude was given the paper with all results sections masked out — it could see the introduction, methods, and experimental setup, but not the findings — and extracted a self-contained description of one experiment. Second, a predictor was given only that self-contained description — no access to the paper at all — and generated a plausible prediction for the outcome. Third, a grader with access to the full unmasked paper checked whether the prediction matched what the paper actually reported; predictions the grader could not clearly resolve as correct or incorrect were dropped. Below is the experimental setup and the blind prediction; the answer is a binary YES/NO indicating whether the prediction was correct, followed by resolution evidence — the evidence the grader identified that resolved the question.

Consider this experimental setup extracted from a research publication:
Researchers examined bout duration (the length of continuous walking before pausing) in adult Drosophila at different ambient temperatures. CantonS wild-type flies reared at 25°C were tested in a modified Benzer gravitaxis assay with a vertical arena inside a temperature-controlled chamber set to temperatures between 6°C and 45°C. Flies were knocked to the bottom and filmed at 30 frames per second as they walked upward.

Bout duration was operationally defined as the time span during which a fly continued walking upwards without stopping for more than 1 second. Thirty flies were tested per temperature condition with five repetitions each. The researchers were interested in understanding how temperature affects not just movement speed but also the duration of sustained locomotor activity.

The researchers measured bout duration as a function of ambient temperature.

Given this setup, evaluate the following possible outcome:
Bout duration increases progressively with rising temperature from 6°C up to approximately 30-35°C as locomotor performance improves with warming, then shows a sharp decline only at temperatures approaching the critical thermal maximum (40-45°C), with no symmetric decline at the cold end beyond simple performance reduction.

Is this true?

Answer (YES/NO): NO